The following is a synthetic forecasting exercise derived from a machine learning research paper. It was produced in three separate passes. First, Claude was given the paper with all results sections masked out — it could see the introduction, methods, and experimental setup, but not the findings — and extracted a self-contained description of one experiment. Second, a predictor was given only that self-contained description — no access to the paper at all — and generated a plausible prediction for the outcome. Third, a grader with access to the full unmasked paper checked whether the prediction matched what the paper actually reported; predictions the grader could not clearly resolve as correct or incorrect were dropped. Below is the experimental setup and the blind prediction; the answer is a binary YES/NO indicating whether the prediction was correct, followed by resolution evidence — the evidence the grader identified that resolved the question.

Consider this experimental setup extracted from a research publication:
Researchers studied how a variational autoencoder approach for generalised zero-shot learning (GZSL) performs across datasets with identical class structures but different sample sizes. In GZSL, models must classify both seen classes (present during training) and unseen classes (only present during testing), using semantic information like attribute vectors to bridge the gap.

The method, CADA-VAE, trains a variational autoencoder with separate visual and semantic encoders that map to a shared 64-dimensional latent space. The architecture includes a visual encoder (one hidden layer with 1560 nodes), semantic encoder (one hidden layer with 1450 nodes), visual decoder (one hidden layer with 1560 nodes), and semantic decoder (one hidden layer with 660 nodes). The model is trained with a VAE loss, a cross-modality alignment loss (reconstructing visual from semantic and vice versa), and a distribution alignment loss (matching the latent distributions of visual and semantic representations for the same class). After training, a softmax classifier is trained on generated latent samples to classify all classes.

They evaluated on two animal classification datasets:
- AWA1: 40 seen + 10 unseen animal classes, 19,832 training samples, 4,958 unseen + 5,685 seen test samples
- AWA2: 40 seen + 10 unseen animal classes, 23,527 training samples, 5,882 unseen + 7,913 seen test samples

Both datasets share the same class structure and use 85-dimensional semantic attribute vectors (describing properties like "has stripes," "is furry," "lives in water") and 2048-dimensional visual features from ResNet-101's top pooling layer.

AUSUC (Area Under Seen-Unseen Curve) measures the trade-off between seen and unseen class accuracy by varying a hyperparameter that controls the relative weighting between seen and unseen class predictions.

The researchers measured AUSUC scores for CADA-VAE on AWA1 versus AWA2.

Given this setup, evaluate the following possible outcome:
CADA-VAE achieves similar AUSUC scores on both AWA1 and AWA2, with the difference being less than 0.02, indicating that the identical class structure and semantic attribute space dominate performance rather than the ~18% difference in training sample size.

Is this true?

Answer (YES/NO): YES